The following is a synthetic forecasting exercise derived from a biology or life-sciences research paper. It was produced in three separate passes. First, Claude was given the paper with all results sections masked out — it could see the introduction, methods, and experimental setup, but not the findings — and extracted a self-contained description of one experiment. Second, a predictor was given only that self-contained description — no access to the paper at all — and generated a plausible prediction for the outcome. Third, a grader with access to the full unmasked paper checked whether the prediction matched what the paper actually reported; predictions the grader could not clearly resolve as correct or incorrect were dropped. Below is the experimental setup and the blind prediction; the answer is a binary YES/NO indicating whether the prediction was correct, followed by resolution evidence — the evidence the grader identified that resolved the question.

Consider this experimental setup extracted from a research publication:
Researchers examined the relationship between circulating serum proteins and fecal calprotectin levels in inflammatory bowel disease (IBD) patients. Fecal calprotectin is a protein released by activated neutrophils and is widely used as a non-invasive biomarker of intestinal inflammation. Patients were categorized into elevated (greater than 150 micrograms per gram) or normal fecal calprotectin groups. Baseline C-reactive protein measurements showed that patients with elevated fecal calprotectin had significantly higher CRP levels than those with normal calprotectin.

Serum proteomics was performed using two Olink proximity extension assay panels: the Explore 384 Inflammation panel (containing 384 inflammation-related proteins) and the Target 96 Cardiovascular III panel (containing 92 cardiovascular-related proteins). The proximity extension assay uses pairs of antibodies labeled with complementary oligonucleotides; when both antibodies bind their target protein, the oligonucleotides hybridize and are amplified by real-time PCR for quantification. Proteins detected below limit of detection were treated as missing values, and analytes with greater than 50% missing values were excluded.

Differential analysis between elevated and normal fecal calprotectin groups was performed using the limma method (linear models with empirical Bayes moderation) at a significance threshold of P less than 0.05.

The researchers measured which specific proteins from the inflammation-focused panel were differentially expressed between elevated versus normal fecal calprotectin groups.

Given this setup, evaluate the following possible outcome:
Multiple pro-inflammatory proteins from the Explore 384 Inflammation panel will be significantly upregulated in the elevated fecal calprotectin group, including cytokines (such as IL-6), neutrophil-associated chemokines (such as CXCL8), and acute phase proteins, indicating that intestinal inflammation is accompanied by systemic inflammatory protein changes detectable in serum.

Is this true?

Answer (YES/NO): NO